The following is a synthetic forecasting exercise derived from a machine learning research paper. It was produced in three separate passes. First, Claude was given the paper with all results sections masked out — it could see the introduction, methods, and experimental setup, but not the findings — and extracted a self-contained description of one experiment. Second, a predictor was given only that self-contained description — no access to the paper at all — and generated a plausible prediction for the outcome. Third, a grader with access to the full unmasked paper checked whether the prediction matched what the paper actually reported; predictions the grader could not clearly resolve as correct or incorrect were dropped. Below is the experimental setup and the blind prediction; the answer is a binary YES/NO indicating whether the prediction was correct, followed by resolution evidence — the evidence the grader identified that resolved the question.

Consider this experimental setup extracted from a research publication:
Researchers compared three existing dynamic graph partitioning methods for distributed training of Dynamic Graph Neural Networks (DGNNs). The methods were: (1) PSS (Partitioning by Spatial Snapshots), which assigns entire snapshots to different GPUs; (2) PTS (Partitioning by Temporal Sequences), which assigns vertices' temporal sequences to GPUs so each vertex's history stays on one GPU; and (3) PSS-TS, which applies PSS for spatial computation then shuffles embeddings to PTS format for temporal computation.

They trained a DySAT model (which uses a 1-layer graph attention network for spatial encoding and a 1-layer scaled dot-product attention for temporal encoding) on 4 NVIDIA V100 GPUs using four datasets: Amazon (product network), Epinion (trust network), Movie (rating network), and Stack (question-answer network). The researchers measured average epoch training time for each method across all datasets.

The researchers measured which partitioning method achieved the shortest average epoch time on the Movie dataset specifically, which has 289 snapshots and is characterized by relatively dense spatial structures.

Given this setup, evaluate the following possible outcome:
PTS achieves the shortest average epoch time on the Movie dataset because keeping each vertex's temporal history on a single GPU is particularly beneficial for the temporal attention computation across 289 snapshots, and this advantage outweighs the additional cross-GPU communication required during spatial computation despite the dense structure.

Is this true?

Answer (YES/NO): NO